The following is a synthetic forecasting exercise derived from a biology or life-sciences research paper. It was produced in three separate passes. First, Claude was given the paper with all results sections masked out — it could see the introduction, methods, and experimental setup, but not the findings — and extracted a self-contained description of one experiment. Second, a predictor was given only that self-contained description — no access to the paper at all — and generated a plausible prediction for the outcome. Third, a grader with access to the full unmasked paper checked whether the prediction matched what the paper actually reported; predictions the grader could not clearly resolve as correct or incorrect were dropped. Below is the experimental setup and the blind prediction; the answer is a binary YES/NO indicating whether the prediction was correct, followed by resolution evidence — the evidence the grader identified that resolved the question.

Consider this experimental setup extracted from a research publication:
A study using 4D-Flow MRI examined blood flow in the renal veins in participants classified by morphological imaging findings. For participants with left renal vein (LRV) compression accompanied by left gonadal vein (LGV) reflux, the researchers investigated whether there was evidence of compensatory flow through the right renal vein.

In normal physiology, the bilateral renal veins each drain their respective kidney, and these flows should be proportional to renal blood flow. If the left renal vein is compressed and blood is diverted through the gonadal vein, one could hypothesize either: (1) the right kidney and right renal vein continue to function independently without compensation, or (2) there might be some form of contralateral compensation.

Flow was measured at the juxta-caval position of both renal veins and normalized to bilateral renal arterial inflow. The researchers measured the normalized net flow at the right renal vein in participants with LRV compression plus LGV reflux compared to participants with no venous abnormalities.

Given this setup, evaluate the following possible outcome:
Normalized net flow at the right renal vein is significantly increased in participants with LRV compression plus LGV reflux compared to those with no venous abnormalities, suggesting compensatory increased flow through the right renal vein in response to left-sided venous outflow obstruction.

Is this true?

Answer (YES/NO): NO